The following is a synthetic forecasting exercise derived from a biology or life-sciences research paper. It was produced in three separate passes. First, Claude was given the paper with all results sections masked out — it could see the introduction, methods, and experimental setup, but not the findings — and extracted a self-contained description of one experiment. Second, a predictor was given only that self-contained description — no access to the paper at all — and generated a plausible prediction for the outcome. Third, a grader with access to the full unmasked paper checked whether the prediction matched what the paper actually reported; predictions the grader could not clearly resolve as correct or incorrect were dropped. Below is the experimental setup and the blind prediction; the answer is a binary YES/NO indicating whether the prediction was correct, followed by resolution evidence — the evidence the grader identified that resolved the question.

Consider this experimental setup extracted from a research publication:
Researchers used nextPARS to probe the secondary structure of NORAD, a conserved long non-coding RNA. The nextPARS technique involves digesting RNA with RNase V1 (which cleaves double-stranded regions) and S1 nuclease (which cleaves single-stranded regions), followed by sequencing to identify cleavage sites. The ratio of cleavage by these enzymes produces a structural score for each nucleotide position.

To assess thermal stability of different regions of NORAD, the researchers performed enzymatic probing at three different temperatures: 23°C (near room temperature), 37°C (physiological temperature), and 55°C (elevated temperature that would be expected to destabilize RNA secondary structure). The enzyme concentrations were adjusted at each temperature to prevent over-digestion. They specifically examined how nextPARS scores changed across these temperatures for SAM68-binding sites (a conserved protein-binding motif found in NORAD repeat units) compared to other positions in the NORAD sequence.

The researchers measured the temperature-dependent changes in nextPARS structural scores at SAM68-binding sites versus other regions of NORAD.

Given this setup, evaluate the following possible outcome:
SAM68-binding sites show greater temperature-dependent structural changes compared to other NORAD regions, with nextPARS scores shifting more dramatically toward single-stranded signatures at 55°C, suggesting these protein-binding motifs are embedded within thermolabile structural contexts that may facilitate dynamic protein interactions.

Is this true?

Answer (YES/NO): NO